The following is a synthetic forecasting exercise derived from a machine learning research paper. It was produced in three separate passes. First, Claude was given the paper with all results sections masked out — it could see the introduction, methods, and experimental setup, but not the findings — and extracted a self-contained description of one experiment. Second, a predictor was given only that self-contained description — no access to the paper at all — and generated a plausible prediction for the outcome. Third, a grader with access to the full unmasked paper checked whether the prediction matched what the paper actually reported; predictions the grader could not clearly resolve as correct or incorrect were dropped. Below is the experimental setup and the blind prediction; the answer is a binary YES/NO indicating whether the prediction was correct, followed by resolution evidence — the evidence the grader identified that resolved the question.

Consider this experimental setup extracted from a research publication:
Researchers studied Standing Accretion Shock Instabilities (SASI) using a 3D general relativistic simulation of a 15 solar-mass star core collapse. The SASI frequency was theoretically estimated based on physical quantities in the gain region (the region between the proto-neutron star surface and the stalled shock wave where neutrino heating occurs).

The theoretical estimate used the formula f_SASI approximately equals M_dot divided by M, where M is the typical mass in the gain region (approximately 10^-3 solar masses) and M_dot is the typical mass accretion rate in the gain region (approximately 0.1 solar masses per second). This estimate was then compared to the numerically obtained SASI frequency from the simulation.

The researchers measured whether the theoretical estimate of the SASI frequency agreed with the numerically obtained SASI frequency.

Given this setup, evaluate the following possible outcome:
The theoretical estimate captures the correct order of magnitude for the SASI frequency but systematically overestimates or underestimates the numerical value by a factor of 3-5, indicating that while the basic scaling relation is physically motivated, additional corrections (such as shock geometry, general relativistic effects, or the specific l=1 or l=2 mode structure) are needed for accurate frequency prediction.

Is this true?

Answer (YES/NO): NO